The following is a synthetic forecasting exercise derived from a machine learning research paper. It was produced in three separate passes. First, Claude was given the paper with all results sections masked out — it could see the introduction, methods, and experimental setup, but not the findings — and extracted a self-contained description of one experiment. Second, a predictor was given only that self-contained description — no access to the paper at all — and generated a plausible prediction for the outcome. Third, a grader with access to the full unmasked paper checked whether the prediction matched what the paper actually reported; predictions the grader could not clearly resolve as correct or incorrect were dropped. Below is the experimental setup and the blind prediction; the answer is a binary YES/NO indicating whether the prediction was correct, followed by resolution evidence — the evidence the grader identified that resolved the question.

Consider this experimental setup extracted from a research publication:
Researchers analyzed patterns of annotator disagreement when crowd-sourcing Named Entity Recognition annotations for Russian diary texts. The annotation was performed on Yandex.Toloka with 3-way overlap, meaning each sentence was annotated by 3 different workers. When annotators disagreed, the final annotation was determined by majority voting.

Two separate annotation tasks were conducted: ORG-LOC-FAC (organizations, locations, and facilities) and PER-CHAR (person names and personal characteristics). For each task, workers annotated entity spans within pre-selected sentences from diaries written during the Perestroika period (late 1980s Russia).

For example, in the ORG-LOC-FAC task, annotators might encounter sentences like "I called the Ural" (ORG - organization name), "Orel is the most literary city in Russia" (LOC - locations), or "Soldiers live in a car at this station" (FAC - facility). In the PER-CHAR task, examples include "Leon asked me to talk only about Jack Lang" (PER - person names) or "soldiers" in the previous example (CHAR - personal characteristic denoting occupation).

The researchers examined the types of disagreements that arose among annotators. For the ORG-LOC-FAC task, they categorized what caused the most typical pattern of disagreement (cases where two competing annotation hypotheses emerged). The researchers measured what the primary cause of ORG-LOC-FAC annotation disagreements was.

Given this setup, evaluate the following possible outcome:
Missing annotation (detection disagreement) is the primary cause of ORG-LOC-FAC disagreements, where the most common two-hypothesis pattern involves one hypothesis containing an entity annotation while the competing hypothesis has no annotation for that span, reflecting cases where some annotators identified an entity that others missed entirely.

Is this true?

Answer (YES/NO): NO